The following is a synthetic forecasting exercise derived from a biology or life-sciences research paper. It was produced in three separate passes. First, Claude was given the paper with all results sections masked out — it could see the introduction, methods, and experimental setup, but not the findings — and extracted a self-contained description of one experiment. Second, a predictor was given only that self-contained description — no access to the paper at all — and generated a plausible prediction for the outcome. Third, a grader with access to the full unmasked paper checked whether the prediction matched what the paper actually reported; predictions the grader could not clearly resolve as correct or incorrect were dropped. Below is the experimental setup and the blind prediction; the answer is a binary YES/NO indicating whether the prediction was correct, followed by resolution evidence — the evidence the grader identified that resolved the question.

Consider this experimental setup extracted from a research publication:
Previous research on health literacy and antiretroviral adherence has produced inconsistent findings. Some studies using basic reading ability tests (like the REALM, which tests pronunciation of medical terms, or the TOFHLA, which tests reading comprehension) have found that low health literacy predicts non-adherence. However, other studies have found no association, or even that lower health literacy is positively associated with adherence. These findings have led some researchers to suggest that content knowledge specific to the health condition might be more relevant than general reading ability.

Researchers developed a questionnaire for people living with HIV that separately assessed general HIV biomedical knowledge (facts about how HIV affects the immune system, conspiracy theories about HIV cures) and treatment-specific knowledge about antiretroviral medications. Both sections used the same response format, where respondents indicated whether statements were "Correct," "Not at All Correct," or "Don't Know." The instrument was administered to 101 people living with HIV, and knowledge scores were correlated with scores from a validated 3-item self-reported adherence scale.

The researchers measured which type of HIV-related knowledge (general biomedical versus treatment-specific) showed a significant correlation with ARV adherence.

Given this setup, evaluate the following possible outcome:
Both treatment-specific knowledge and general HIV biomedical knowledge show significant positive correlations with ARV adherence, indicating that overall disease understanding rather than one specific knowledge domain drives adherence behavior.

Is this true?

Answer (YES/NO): NO